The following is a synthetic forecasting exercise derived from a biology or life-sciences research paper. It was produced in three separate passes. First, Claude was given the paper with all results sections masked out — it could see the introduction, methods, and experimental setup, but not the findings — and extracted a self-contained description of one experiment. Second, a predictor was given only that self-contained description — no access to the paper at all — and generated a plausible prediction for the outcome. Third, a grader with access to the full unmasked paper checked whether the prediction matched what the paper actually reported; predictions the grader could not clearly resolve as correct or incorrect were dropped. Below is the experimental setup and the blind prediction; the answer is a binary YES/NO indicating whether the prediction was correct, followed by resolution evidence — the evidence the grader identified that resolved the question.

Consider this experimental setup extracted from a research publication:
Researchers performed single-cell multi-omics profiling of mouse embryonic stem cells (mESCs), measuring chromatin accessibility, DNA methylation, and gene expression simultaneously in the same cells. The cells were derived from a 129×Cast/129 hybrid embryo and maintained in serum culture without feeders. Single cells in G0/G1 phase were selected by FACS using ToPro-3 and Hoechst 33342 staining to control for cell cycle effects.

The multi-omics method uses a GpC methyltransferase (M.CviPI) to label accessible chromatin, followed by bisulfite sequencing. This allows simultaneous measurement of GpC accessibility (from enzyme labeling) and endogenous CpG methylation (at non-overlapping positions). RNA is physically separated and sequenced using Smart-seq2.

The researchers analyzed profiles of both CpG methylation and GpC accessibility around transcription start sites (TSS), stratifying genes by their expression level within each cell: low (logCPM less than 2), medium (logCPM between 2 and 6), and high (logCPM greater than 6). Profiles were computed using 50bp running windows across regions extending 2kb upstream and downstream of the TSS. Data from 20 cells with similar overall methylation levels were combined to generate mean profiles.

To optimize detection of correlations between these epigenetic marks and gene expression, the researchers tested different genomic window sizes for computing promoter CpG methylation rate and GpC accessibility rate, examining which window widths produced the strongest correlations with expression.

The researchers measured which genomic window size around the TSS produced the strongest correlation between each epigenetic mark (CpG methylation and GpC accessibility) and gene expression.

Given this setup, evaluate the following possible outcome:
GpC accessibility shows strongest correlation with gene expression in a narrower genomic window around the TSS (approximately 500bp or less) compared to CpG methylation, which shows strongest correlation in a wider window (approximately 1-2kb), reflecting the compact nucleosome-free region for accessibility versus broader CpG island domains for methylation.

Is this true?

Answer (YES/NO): YES